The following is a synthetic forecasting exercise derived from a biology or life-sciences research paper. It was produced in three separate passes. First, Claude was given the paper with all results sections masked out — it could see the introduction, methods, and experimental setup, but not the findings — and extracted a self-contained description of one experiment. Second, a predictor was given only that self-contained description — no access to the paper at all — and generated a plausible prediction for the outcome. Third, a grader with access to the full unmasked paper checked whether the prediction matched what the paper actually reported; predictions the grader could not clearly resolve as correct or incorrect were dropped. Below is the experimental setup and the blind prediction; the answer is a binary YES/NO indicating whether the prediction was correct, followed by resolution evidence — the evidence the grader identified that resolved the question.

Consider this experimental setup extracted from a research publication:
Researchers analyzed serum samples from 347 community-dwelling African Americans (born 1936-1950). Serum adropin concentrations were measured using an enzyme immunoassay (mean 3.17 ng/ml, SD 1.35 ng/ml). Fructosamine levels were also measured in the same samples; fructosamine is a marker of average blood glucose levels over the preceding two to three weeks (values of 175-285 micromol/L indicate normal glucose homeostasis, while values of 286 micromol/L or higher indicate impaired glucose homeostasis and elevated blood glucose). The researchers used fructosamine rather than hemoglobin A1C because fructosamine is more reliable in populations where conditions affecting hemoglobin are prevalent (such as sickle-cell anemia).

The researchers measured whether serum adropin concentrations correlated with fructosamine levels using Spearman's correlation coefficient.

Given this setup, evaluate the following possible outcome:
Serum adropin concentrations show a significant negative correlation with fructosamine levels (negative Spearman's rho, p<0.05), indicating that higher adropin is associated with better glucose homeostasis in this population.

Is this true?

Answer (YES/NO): NO